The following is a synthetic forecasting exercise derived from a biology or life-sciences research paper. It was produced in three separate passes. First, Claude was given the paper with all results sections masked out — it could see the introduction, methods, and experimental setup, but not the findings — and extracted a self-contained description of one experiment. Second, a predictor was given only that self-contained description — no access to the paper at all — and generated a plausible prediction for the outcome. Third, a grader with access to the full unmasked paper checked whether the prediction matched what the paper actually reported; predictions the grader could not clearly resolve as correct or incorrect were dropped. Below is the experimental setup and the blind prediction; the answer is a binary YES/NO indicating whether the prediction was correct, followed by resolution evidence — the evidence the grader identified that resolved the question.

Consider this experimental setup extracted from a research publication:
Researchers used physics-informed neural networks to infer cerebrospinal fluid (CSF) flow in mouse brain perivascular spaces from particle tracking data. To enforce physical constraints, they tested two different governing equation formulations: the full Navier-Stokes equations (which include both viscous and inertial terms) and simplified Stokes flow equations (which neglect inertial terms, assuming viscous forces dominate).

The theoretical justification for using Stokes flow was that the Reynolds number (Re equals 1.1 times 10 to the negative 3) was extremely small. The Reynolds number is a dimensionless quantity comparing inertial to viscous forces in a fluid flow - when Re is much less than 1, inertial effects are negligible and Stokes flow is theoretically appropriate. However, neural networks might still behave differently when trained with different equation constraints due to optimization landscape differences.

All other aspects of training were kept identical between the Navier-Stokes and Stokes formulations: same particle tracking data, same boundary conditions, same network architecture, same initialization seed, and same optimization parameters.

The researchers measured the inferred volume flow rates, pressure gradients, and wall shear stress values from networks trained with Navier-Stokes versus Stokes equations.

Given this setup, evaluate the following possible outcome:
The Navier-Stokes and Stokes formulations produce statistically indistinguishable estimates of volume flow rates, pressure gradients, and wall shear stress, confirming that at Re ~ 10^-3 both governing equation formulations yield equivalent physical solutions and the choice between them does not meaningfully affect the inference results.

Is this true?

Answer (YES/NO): YES